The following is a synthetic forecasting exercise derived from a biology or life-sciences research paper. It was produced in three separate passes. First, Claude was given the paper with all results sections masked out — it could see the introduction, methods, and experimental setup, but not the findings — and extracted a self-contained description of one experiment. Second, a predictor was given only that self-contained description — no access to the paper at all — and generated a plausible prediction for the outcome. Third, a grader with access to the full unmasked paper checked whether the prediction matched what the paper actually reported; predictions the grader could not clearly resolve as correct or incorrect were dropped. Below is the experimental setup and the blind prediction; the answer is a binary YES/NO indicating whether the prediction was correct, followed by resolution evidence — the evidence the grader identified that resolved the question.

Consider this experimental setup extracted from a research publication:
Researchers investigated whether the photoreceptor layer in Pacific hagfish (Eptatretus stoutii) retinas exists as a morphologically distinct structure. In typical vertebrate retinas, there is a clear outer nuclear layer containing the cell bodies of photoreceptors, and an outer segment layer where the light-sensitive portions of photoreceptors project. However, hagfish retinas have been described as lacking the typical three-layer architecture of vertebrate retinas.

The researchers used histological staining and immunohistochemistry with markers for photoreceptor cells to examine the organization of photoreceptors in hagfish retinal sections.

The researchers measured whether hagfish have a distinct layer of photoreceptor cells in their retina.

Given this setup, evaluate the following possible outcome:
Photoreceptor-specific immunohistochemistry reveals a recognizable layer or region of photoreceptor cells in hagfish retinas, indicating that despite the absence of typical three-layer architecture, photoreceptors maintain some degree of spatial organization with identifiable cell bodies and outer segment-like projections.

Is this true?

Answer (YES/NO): YES